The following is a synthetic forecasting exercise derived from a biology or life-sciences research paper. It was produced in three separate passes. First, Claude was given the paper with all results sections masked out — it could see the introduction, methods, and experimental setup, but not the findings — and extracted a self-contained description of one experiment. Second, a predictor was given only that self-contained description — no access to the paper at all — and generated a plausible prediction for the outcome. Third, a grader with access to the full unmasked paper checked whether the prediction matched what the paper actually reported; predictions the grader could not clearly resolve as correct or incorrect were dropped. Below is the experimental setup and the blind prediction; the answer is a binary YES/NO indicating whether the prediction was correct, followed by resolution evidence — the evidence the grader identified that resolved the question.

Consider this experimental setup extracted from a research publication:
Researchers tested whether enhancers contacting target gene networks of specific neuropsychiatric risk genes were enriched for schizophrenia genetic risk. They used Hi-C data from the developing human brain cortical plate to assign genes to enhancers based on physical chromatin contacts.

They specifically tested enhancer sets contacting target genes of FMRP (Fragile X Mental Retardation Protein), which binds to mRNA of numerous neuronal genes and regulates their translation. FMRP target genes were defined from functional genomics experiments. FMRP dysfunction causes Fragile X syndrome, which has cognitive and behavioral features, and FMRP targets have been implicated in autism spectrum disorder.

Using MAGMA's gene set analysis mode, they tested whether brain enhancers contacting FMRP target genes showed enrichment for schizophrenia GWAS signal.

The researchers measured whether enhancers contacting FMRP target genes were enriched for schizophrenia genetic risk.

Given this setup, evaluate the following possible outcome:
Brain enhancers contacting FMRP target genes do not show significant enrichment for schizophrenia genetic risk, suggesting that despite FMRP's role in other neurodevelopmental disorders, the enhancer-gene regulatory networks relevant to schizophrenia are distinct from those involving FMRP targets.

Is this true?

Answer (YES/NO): NO